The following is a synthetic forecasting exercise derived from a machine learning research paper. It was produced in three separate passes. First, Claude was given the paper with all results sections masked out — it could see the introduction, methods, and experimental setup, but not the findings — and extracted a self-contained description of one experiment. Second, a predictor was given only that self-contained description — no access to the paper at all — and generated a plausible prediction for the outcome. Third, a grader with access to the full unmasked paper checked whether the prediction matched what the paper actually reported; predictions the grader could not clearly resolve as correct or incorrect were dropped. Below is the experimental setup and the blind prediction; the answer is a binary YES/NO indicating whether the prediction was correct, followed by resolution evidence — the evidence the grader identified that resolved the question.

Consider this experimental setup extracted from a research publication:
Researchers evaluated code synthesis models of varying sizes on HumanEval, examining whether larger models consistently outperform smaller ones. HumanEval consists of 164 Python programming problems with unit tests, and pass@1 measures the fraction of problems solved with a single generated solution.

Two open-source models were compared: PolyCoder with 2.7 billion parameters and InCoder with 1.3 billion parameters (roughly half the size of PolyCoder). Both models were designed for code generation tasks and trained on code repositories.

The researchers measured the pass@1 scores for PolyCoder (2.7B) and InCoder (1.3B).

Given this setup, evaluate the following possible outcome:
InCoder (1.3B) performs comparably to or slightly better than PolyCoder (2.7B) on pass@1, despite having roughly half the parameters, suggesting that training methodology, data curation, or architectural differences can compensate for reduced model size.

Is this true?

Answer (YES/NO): NO